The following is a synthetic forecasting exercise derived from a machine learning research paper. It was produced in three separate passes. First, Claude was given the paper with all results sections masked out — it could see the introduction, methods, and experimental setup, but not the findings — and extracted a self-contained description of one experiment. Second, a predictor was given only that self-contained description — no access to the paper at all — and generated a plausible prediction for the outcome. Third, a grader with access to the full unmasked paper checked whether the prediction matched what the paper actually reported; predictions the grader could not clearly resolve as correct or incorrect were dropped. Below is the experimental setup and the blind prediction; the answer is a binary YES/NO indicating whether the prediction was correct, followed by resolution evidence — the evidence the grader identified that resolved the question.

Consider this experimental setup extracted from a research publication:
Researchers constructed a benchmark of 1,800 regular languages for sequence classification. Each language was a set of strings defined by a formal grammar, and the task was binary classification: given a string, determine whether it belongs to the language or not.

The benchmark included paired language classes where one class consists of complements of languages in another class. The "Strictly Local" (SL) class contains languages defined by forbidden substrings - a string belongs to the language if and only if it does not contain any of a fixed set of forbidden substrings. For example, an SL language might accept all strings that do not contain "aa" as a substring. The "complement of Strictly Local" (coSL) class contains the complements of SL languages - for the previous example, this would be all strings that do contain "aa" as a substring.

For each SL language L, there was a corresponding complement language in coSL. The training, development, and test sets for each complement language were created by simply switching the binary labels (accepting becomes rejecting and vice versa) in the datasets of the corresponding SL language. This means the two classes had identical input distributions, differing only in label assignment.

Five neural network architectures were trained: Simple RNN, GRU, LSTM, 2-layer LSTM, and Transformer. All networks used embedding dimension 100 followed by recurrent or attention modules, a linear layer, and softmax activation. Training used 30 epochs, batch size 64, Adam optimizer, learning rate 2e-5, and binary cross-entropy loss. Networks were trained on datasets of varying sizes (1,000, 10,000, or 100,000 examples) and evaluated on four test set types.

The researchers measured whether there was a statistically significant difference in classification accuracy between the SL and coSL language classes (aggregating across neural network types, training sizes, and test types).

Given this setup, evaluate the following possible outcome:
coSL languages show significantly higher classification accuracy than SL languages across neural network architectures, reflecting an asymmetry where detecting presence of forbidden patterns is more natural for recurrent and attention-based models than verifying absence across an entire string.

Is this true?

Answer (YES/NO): NO